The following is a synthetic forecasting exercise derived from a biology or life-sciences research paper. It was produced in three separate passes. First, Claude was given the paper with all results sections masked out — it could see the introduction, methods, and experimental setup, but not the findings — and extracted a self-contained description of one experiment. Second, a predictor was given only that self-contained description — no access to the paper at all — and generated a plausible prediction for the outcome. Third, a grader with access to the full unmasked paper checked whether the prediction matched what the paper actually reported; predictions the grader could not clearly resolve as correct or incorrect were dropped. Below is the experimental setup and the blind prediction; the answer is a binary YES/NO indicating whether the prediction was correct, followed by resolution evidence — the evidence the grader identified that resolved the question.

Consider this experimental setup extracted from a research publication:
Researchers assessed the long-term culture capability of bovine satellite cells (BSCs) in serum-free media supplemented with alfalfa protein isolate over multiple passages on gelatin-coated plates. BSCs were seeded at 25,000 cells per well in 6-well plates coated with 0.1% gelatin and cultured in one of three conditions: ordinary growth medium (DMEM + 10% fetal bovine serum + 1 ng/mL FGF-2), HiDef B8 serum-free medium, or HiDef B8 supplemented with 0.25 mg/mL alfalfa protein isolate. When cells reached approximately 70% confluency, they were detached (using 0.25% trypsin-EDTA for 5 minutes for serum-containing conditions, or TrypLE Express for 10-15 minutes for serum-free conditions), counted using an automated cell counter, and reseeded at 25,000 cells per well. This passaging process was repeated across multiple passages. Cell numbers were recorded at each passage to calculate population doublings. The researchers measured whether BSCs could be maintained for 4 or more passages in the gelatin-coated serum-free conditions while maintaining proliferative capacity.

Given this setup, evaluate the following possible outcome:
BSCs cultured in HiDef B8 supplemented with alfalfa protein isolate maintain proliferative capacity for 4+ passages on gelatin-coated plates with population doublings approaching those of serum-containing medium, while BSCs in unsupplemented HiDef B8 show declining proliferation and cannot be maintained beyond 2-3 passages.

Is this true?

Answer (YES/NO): NO